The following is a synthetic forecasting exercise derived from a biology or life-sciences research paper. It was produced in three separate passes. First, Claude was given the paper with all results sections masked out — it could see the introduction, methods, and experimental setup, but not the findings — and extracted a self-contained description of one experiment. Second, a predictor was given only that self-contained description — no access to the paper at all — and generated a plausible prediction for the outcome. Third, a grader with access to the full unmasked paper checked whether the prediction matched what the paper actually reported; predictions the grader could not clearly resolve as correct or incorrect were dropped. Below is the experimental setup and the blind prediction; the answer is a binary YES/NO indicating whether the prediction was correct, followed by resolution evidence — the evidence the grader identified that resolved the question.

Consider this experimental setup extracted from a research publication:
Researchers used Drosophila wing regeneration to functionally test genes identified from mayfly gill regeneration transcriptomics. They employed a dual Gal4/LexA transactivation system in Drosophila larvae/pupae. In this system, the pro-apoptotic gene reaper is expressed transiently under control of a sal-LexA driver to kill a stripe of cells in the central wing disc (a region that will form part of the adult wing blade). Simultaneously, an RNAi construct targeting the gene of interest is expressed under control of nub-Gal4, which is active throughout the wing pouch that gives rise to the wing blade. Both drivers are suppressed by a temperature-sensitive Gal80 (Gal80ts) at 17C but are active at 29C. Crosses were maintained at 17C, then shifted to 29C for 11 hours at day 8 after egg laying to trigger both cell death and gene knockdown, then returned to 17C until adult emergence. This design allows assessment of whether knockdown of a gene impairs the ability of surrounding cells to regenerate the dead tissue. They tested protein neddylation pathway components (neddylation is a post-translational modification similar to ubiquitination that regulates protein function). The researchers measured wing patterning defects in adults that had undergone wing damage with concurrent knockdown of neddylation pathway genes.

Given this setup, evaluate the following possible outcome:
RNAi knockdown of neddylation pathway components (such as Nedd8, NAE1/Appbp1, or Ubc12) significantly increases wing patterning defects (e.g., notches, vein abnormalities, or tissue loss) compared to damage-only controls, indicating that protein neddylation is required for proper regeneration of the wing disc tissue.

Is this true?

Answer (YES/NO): YES